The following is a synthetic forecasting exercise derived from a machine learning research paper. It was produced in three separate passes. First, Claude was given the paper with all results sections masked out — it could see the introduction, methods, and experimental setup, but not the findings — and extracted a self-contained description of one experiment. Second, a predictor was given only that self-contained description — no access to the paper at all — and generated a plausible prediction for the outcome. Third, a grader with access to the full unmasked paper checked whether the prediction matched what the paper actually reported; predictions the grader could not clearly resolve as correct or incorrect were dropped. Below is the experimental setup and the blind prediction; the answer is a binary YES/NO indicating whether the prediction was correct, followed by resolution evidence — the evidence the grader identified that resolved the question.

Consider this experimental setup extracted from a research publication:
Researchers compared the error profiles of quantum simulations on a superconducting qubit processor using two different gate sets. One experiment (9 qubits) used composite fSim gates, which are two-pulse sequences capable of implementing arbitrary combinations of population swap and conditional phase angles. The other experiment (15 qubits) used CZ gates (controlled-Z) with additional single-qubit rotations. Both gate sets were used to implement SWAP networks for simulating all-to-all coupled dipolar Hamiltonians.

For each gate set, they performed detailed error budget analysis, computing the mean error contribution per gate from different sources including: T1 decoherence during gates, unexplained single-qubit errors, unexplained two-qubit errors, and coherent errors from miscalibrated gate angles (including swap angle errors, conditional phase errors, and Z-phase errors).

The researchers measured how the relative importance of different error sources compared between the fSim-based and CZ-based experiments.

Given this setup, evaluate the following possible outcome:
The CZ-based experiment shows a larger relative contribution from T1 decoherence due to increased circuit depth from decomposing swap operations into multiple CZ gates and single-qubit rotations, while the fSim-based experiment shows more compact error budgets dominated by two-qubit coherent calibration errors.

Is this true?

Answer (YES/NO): NO